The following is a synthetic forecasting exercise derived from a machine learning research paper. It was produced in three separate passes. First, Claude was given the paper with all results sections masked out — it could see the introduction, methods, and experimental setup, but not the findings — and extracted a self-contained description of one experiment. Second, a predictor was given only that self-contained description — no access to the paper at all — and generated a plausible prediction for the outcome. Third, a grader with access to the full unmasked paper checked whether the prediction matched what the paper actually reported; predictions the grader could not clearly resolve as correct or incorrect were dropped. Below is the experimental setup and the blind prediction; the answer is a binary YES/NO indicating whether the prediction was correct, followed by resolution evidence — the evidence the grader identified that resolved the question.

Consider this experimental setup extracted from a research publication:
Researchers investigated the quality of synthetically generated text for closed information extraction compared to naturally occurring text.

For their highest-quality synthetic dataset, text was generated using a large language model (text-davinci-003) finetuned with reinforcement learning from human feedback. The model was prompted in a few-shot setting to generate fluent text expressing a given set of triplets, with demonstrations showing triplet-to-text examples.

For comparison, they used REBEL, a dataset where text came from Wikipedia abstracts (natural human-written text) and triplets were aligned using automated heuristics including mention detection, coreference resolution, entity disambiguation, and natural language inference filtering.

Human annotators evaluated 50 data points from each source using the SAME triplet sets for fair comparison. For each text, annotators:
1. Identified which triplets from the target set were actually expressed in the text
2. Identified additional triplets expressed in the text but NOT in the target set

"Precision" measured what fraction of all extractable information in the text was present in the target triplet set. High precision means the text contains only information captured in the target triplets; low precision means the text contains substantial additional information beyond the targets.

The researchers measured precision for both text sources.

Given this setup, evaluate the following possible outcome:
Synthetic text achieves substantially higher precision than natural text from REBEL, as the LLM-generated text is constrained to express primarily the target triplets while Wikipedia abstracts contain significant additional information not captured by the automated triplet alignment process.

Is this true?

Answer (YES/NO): YES